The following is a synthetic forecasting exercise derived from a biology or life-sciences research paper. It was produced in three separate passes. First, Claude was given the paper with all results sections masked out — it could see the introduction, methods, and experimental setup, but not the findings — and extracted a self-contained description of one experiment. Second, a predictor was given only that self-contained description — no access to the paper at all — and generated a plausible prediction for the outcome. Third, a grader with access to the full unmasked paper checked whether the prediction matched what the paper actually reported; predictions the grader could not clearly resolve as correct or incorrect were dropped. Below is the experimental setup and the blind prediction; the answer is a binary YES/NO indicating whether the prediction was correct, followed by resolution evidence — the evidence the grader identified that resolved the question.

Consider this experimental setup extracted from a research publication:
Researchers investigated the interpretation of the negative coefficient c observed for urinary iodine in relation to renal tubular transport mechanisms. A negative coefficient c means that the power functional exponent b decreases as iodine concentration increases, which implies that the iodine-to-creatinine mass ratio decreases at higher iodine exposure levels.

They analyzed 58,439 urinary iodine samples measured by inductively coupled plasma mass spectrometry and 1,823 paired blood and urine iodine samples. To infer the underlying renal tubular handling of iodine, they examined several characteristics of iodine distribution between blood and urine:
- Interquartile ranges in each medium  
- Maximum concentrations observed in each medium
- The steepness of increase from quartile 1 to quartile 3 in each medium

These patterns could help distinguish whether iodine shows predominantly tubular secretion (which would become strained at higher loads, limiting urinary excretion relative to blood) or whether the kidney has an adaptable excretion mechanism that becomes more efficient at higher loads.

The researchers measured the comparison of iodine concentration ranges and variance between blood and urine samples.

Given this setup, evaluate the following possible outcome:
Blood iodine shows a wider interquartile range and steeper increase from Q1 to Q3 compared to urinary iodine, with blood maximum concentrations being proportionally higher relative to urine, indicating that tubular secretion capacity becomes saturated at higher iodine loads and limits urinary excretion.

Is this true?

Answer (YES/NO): NO